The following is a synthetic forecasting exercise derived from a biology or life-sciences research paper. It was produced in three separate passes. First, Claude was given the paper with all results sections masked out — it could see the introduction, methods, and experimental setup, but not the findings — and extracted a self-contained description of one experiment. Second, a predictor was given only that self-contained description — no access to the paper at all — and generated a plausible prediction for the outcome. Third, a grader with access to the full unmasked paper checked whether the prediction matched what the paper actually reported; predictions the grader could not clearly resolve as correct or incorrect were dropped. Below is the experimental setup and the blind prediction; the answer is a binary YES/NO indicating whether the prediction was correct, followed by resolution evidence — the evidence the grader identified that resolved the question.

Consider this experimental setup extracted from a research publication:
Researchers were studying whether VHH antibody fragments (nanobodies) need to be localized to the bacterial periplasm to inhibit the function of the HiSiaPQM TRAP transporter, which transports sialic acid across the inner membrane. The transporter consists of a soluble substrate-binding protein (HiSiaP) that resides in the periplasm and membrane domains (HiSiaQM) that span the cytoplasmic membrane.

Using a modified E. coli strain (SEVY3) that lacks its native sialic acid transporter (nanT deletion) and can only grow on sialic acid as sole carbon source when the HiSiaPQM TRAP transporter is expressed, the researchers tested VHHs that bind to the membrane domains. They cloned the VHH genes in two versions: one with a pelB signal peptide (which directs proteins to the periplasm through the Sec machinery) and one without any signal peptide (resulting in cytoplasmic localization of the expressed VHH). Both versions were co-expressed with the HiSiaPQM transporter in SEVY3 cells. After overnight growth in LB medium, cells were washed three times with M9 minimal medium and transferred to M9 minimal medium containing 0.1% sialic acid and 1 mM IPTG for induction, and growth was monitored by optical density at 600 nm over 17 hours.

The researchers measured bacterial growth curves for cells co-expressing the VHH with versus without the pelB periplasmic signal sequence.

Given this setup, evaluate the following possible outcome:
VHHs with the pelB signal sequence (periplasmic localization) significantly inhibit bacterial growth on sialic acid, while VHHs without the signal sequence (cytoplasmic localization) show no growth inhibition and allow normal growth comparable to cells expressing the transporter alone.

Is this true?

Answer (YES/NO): YES